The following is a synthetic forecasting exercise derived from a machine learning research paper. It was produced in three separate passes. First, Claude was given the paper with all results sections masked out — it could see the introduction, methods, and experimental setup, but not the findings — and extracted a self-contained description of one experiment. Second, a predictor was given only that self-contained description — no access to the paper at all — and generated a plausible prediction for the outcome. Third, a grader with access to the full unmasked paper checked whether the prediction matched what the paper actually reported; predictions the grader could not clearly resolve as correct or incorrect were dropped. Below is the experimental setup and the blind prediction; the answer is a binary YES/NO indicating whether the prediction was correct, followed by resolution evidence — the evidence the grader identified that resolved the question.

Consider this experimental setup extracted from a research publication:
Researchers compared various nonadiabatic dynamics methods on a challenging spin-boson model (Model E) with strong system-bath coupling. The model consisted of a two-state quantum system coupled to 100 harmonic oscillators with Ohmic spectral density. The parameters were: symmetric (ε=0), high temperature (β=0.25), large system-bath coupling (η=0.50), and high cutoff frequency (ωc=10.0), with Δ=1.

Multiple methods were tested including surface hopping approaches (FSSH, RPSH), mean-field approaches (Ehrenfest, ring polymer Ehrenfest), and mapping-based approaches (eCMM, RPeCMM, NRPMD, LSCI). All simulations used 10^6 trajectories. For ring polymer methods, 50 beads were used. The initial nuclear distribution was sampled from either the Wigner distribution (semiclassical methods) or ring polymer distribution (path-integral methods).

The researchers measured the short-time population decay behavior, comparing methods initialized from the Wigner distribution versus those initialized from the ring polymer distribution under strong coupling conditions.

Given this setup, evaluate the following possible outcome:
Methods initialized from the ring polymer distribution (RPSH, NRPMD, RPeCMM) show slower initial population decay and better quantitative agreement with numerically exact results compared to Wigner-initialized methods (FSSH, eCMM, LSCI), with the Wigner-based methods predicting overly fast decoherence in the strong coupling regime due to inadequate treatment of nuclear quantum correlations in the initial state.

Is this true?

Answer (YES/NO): NO